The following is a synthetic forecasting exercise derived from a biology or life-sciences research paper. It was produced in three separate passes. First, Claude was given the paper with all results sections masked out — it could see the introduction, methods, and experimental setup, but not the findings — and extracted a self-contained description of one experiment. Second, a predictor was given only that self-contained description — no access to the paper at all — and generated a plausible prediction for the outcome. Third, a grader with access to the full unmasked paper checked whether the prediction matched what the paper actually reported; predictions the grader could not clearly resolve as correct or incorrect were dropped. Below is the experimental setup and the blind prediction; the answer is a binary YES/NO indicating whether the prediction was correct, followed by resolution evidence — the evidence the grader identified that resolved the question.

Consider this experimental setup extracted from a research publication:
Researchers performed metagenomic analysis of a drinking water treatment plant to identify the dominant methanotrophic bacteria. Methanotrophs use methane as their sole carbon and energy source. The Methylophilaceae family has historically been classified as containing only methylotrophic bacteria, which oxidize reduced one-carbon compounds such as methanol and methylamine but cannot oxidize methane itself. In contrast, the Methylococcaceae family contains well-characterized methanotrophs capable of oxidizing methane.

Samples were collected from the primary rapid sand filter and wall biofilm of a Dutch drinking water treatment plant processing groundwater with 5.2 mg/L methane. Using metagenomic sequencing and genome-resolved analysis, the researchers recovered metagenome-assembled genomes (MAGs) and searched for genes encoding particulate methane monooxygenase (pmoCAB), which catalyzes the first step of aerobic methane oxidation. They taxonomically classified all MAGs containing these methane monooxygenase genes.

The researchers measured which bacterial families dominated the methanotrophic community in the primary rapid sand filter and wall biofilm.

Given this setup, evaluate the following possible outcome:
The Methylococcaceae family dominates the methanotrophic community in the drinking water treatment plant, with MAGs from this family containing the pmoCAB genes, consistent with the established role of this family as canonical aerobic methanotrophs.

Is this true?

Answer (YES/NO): NO